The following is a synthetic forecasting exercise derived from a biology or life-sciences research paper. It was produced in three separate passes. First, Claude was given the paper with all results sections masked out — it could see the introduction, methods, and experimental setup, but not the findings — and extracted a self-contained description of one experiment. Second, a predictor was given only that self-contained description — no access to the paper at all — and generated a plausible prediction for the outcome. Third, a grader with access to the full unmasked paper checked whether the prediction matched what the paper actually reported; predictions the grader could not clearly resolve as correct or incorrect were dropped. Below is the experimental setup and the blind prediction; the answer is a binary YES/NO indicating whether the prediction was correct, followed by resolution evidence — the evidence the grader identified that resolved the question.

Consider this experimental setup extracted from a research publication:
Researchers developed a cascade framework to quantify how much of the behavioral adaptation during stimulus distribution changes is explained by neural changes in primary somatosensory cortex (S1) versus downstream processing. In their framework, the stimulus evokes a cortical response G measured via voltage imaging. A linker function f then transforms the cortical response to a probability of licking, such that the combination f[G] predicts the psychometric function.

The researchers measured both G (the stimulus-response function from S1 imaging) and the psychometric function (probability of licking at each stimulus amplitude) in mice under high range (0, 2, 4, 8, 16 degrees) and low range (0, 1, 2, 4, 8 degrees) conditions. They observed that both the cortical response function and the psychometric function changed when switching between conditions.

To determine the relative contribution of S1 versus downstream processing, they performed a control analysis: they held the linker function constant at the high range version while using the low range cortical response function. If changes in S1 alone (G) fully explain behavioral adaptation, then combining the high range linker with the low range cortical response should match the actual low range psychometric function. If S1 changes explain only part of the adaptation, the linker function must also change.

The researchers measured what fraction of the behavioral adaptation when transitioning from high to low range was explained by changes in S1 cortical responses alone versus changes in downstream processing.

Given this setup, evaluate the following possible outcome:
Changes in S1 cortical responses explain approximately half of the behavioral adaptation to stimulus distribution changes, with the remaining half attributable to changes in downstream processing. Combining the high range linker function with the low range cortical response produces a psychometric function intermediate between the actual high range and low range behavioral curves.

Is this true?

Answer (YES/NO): NO